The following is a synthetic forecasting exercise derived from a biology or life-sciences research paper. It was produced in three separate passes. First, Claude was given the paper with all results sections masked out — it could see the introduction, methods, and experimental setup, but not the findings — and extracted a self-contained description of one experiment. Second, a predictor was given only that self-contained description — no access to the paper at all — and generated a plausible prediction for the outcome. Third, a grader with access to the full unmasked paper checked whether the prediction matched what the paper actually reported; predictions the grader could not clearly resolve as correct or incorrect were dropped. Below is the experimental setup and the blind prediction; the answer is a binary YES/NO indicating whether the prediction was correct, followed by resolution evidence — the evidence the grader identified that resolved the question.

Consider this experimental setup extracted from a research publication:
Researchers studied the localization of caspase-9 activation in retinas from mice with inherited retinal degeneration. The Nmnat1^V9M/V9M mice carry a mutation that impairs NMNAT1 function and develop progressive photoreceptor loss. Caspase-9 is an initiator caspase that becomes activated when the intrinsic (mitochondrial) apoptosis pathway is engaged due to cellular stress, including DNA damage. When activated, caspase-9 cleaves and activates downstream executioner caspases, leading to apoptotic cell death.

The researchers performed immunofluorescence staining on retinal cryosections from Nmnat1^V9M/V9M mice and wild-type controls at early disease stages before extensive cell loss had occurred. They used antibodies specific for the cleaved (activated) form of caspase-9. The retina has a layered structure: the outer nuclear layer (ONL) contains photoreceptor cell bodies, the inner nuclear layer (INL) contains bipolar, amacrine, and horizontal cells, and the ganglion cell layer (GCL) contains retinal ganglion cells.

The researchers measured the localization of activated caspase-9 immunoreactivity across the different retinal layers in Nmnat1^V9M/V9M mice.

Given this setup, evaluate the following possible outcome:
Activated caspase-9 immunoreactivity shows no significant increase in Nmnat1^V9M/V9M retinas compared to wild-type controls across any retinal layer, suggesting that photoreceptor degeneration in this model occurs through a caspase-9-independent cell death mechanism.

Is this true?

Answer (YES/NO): NO